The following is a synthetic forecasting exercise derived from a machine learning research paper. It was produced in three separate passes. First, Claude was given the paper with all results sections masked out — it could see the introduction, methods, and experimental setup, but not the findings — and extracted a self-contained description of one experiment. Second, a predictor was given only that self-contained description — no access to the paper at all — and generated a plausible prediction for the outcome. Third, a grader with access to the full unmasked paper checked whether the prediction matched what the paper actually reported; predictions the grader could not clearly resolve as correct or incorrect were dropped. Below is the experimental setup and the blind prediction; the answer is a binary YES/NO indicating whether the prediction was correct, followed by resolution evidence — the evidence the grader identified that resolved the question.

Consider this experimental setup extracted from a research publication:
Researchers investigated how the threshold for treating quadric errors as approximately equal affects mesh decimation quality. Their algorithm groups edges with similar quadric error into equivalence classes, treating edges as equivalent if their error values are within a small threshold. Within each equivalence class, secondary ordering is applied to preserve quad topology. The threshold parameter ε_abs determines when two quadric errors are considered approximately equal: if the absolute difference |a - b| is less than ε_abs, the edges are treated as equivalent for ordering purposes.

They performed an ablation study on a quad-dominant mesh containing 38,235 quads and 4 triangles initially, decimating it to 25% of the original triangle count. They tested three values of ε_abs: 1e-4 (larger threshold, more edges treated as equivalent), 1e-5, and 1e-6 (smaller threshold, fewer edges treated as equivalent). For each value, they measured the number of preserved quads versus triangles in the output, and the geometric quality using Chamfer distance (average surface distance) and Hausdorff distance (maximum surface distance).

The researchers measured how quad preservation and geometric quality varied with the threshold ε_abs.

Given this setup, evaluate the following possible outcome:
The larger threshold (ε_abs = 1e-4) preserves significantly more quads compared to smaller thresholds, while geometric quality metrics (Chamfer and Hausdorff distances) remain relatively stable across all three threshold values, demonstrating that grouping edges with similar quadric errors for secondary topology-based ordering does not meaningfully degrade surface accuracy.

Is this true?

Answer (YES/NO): NO